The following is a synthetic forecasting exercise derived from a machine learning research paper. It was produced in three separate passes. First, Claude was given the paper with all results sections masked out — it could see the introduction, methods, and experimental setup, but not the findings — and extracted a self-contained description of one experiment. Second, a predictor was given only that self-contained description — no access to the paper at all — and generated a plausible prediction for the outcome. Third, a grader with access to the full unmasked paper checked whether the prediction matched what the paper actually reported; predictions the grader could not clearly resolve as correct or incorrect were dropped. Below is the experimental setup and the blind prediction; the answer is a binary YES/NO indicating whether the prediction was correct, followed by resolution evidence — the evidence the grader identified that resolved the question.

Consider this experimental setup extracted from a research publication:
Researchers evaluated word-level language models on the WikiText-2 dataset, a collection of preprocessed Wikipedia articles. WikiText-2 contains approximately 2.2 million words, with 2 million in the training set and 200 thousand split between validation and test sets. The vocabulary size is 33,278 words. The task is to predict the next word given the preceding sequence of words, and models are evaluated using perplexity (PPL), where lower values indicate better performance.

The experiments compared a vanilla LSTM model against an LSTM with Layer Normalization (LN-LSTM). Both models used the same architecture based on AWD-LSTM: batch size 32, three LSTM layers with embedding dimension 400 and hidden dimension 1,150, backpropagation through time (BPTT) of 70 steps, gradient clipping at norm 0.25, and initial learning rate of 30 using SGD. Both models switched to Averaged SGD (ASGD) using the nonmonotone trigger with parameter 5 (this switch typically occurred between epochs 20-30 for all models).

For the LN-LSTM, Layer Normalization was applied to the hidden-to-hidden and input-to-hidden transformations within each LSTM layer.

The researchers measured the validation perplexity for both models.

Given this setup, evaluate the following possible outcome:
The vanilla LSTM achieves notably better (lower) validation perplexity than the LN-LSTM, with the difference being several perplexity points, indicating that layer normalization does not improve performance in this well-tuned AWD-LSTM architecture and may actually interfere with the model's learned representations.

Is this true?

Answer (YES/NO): NO